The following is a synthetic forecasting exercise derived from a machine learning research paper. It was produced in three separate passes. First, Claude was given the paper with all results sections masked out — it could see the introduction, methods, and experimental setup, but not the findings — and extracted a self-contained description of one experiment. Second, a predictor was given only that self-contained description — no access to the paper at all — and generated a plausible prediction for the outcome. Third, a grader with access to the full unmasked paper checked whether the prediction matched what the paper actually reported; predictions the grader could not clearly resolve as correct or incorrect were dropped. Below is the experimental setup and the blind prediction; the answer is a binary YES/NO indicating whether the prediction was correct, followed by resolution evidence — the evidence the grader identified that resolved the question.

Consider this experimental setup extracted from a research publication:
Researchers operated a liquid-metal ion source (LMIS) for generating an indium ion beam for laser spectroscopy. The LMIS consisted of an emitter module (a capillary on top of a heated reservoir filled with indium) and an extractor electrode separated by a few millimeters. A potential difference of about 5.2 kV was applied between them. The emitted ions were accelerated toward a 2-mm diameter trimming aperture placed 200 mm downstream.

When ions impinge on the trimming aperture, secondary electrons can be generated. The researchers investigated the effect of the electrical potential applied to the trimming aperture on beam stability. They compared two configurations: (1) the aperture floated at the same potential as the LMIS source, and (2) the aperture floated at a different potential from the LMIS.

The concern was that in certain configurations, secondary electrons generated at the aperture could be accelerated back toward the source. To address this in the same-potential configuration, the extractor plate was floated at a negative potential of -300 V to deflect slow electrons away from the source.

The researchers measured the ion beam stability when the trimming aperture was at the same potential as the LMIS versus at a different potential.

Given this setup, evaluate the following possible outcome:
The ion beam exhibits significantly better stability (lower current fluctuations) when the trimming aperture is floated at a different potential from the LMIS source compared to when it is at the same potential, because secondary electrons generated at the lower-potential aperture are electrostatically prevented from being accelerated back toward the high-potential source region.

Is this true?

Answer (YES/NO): NO